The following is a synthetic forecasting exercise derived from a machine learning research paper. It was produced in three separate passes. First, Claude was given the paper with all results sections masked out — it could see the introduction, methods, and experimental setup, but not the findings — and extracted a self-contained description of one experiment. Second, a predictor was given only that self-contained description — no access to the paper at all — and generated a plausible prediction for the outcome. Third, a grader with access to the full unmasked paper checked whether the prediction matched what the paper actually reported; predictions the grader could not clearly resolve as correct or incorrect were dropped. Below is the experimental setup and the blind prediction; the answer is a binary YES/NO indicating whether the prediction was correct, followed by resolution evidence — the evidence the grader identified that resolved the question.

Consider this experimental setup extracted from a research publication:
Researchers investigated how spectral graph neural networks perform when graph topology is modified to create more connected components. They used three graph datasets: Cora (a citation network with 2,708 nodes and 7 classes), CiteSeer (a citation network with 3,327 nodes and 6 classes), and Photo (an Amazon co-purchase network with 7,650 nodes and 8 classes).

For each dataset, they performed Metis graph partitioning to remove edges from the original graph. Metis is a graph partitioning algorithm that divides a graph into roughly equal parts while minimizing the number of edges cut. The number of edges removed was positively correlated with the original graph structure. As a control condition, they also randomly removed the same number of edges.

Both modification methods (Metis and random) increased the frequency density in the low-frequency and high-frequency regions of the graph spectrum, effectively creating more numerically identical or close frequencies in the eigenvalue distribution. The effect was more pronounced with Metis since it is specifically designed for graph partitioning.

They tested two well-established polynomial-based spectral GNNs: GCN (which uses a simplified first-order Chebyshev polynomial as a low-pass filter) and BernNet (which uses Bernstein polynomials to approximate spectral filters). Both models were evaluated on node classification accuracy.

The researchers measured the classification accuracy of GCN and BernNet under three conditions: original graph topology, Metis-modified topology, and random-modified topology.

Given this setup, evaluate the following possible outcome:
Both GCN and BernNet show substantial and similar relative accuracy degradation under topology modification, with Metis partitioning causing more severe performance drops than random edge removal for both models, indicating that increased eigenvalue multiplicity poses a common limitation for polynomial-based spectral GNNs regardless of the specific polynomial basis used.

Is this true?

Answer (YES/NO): NO